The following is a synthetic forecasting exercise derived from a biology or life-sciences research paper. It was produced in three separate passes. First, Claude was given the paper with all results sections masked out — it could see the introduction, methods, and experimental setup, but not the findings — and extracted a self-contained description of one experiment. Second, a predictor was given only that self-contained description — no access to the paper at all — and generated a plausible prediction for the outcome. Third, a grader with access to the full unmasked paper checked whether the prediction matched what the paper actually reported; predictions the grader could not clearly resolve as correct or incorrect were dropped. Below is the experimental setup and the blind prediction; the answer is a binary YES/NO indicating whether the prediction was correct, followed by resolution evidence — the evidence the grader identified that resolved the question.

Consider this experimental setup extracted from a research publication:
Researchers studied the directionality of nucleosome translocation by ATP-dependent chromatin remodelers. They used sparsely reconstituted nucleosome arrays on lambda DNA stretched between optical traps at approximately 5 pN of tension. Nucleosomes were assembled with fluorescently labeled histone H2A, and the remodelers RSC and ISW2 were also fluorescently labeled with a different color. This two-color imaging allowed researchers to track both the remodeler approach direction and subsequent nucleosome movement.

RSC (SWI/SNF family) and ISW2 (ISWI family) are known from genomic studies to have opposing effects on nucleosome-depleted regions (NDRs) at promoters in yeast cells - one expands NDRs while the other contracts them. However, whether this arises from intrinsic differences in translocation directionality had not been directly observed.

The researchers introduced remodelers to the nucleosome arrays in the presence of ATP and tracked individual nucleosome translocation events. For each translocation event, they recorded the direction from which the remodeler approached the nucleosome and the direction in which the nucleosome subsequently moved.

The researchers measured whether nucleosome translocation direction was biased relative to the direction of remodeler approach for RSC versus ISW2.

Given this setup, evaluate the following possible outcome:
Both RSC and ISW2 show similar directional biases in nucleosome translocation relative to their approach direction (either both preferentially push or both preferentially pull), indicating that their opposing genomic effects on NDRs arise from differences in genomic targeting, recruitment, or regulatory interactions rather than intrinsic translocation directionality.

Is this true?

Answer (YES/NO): NO